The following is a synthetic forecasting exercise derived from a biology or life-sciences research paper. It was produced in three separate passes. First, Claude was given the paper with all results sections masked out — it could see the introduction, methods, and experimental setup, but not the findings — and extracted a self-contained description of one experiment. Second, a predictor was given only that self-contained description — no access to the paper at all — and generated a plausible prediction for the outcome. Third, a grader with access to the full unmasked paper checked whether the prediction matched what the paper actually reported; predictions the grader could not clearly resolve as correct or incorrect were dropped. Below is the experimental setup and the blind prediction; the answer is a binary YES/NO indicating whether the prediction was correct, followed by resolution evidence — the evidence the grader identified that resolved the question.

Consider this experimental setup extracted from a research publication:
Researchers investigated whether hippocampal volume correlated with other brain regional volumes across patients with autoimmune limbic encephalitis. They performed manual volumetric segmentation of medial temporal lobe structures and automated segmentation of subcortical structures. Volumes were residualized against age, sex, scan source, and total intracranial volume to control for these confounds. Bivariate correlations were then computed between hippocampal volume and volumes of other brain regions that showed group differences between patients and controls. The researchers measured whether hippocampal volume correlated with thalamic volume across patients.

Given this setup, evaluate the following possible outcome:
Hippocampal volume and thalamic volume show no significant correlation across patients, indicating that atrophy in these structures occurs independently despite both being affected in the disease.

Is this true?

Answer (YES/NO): NO